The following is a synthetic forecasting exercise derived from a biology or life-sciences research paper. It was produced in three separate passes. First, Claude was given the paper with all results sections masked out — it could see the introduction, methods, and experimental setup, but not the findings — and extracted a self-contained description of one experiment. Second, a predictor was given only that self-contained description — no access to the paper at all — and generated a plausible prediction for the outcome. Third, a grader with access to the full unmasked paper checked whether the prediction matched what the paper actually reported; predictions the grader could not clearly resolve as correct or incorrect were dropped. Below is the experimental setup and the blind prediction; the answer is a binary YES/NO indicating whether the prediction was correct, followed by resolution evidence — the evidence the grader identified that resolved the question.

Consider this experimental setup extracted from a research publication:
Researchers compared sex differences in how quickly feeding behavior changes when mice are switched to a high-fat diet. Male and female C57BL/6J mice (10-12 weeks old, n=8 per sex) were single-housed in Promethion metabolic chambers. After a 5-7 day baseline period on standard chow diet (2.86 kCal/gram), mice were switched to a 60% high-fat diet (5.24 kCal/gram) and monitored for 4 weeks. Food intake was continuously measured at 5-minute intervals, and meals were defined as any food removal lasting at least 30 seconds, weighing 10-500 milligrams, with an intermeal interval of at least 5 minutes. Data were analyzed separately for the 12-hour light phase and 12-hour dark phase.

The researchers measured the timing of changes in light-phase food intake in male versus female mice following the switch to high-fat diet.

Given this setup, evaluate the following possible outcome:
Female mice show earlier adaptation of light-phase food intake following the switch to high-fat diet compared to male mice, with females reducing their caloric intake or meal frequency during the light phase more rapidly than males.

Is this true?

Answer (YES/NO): NO